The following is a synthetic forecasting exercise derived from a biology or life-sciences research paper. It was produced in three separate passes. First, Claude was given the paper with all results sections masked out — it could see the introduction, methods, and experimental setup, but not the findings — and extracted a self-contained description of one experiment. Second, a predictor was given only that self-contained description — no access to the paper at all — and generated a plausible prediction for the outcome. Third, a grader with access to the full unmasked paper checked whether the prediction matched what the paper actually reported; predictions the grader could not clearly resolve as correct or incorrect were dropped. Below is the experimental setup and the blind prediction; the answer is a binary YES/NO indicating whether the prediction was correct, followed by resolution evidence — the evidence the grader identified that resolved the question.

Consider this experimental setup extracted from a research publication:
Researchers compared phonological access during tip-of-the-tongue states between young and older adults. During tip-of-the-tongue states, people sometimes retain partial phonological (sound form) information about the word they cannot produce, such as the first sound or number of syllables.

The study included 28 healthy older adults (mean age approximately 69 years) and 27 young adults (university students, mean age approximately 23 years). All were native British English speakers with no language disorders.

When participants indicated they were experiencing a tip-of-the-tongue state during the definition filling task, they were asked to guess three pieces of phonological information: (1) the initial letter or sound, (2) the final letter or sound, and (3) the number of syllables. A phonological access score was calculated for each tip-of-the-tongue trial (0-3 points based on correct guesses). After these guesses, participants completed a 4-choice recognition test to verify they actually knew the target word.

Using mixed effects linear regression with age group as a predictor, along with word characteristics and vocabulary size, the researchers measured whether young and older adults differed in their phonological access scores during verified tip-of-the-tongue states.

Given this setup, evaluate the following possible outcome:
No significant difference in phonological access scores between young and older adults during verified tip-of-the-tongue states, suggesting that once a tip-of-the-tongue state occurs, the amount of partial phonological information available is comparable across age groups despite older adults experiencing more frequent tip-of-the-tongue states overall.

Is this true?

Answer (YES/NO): NO